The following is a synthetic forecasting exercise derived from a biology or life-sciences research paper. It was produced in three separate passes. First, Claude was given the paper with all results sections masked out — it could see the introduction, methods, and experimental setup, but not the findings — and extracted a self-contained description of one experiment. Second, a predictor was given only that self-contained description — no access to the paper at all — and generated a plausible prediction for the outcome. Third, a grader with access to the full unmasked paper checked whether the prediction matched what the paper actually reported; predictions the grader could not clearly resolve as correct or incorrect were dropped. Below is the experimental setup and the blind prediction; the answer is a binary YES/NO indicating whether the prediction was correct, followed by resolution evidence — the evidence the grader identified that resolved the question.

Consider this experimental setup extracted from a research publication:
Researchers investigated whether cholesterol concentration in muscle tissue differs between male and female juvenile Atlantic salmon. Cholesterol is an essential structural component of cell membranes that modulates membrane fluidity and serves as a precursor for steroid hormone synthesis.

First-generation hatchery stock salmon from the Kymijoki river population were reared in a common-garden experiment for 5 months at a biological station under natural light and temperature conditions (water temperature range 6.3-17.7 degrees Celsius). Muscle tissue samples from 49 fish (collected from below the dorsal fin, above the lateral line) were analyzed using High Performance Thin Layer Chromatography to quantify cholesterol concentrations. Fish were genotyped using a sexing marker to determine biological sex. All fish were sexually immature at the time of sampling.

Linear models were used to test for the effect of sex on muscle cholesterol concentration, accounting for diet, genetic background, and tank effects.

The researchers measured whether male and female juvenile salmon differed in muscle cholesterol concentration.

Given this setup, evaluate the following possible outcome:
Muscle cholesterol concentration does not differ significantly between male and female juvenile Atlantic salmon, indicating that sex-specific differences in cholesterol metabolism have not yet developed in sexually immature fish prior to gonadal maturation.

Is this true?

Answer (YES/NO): NO